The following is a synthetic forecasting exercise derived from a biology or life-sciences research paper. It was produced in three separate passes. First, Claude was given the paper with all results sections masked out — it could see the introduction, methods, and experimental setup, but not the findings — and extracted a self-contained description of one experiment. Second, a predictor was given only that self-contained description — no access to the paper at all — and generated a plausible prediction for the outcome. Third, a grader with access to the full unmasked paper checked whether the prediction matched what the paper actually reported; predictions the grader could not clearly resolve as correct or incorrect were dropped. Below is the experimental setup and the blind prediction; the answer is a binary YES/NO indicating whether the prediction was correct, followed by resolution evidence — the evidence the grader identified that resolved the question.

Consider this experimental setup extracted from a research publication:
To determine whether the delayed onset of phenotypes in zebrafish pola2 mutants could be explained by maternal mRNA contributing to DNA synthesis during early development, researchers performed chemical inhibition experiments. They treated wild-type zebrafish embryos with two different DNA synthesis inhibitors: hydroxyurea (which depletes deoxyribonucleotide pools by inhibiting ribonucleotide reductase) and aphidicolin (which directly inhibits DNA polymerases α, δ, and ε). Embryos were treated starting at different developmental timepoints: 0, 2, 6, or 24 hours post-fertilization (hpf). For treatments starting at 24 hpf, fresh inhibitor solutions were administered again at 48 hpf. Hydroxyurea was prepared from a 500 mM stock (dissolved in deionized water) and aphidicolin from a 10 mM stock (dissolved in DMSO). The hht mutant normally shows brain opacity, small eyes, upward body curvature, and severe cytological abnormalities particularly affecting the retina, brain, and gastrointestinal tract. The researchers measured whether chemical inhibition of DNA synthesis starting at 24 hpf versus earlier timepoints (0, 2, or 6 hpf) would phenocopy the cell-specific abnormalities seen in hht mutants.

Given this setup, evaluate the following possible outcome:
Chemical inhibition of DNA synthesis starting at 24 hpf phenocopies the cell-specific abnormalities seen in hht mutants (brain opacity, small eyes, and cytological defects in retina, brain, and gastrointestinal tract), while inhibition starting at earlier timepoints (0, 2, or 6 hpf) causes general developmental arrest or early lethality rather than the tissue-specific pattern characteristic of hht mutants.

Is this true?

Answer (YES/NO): YES